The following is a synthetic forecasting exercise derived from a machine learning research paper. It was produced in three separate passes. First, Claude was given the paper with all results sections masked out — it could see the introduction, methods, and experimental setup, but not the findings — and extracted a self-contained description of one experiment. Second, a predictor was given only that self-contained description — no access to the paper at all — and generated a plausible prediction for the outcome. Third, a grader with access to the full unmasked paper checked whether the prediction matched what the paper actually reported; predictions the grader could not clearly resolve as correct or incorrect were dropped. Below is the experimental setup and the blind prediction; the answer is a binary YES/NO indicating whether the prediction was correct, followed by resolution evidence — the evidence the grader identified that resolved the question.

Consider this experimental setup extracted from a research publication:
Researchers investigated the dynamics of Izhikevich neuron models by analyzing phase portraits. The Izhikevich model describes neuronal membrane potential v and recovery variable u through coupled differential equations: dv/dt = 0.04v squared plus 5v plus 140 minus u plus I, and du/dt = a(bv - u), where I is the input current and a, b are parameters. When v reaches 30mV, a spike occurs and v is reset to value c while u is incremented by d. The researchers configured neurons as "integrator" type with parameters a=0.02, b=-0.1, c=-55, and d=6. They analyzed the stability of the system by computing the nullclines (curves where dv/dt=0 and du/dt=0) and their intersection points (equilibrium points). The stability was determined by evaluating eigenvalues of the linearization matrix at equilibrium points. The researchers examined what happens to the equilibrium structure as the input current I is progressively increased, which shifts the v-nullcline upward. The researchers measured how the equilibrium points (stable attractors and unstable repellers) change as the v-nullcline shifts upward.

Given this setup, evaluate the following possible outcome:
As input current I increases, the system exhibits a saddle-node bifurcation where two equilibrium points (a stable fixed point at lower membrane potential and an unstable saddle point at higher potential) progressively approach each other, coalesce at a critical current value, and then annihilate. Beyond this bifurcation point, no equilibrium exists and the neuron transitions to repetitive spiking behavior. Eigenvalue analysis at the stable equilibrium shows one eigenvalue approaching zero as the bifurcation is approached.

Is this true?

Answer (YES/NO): YES